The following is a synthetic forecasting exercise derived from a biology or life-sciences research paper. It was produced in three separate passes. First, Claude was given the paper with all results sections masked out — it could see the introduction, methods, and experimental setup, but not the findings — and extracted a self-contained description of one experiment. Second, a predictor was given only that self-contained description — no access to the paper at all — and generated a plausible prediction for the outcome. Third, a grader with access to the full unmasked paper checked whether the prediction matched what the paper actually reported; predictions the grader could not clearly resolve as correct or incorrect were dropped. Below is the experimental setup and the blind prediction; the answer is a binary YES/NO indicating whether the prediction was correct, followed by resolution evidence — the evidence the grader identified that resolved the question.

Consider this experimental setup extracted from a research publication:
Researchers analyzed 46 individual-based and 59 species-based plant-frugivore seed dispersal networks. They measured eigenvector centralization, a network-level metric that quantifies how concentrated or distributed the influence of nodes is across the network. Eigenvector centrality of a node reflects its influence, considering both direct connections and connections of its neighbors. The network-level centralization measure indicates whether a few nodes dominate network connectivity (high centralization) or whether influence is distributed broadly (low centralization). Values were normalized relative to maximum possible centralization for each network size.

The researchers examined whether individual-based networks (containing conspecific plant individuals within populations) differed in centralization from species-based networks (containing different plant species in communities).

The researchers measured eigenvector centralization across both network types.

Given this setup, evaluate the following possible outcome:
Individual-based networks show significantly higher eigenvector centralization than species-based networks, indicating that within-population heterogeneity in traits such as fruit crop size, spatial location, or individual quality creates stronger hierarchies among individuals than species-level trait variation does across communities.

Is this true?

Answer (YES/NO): NO